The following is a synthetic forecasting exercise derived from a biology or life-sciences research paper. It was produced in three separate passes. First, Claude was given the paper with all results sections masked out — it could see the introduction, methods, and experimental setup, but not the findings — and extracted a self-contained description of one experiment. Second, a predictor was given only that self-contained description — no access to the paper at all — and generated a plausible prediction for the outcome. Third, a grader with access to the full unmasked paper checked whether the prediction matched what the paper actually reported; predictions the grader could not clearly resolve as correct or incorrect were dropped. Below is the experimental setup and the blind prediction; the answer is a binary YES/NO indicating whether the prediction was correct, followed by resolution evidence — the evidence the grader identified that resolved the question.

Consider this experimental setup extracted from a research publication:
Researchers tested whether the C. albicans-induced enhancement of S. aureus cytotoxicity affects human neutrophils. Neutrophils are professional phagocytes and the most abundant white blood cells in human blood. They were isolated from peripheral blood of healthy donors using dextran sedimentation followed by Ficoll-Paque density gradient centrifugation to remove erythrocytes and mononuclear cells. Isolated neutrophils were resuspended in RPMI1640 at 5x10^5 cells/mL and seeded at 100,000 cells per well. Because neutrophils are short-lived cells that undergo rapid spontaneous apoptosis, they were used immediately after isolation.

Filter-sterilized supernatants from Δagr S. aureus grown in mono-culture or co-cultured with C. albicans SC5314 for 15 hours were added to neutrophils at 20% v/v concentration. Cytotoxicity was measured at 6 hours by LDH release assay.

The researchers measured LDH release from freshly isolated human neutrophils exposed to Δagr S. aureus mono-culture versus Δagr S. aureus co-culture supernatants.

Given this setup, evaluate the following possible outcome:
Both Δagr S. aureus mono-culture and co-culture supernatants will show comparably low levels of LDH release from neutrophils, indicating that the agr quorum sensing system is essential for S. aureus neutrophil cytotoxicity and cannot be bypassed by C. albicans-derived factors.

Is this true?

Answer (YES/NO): NO